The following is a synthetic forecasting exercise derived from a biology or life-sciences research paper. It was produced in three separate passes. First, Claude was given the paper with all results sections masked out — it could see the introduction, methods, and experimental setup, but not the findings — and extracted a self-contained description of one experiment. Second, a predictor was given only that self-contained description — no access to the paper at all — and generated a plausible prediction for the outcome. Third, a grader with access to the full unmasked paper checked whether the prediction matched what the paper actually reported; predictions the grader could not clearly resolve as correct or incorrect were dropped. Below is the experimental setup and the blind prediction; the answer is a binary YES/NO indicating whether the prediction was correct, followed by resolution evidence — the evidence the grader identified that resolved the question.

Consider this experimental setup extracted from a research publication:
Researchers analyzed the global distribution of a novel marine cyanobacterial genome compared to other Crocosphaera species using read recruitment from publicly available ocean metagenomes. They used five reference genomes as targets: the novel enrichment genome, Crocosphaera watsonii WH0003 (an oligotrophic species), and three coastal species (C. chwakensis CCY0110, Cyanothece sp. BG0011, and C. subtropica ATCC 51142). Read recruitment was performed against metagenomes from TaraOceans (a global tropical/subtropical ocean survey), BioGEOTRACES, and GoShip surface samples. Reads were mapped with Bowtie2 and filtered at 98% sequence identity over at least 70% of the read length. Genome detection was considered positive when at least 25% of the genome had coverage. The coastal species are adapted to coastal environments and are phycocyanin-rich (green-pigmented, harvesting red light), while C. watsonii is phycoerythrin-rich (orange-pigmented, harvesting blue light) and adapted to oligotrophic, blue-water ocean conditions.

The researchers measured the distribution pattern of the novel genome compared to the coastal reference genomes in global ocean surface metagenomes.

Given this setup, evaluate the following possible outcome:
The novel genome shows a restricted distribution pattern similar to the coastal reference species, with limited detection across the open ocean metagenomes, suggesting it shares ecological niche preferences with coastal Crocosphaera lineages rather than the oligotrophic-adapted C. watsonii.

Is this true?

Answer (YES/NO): NO